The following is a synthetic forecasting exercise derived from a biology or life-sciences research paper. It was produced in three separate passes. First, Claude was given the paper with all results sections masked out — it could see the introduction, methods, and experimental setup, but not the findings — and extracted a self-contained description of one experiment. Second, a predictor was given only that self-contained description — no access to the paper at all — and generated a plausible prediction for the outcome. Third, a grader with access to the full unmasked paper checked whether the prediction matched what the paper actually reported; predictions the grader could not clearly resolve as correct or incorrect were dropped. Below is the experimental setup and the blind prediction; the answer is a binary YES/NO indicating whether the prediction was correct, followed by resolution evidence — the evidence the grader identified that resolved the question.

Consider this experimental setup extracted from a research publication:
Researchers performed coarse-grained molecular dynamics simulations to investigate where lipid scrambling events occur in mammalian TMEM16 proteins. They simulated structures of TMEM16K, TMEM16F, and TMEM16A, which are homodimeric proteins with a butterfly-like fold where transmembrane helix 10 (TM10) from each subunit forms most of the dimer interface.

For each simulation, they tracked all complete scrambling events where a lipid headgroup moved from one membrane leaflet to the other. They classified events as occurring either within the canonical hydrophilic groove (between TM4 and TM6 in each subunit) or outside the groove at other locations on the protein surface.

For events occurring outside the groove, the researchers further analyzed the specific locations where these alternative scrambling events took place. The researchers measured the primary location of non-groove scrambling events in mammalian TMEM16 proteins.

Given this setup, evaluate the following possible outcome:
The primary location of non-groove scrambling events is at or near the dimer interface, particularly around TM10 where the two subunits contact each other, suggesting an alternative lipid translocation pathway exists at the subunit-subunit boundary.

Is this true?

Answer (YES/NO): YES